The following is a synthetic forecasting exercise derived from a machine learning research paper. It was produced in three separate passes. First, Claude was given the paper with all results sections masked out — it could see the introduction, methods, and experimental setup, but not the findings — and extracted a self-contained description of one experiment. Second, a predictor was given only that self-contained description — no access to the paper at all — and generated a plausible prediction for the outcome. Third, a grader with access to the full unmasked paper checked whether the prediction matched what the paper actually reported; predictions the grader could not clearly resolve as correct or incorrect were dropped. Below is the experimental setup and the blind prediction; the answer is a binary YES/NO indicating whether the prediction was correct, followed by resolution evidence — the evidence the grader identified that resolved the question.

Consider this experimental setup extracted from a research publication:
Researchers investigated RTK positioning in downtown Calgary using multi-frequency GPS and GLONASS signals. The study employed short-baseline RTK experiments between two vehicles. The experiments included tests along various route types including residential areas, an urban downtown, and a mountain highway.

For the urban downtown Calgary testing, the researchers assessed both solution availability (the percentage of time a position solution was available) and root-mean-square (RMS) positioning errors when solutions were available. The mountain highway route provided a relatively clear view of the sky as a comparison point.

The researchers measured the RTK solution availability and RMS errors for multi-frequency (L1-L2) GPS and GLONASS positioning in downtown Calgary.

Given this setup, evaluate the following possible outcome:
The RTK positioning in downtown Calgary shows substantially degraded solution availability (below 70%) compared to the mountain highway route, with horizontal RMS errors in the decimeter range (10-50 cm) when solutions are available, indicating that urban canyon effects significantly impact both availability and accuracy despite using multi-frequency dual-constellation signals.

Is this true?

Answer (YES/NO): NO